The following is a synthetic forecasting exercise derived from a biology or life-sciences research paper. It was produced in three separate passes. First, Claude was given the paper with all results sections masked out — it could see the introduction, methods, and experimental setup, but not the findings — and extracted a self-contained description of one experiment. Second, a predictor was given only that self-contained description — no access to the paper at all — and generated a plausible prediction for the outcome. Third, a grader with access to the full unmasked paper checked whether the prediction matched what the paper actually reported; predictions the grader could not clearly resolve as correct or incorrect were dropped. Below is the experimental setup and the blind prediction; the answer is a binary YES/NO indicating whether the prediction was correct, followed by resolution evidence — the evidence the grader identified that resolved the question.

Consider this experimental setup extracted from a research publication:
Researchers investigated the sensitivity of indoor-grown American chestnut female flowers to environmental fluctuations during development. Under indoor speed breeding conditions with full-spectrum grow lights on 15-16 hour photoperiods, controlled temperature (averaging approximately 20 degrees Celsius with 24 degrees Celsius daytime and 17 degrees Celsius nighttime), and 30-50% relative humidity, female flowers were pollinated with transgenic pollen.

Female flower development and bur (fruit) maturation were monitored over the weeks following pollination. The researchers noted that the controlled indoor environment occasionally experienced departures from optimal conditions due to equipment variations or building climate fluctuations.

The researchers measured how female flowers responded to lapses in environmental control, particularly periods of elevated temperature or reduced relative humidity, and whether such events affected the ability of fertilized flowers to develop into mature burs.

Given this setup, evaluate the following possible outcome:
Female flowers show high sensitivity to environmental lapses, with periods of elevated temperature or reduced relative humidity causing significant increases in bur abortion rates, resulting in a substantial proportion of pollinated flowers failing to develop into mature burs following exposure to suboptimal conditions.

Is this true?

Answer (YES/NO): NO